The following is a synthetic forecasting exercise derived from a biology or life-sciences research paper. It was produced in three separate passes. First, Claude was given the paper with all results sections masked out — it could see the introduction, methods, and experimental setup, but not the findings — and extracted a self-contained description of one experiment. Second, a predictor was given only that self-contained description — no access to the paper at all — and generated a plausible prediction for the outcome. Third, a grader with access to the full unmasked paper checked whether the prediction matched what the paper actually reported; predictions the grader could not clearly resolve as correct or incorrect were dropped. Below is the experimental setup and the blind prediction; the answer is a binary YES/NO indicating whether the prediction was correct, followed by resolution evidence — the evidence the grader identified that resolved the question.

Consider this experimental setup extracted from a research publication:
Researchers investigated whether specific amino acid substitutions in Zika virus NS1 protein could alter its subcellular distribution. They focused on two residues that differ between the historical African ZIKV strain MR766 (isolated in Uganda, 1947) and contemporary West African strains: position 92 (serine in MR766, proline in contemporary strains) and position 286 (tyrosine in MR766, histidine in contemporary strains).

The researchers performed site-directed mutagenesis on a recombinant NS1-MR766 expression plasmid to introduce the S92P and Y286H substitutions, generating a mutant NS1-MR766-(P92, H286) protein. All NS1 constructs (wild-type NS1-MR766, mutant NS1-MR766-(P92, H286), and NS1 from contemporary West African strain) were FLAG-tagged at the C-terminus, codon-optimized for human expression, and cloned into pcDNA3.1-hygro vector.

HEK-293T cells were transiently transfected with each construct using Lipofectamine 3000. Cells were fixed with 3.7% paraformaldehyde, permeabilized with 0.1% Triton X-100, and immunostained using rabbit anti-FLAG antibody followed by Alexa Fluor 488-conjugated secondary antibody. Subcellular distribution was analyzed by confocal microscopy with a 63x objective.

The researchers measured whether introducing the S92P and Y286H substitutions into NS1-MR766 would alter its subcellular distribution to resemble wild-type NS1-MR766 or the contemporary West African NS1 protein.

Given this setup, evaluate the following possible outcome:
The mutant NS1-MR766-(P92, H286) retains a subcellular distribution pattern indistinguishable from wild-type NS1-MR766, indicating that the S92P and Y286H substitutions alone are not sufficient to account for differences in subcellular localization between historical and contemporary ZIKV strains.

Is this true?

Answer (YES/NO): NO